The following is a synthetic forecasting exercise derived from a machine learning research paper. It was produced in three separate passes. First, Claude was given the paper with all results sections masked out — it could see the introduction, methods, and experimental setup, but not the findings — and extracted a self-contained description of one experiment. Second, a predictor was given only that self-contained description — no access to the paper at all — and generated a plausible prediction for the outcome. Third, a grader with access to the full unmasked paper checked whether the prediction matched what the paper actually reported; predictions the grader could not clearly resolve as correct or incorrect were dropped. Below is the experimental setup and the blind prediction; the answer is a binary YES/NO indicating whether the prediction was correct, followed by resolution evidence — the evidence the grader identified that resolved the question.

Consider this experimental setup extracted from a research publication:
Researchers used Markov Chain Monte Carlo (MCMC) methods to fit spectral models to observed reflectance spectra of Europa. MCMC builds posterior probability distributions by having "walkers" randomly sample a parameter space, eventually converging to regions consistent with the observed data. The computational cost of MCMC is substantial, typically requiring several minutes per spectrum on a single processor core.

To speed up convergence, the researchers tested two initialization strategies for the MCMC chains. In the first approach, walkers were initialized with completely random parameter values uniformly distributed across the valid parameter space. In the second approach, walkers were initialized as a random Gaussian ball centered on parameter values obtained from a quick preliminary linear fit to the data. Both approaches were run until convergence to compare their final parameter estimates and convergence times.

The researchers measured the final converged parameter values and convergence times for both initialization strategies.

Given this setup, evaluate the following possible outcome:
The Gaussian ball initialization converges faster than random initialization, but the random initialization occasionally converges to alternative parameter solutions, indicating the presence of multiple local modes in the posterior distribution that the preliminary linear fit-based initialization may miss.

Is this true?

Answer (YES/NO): NO